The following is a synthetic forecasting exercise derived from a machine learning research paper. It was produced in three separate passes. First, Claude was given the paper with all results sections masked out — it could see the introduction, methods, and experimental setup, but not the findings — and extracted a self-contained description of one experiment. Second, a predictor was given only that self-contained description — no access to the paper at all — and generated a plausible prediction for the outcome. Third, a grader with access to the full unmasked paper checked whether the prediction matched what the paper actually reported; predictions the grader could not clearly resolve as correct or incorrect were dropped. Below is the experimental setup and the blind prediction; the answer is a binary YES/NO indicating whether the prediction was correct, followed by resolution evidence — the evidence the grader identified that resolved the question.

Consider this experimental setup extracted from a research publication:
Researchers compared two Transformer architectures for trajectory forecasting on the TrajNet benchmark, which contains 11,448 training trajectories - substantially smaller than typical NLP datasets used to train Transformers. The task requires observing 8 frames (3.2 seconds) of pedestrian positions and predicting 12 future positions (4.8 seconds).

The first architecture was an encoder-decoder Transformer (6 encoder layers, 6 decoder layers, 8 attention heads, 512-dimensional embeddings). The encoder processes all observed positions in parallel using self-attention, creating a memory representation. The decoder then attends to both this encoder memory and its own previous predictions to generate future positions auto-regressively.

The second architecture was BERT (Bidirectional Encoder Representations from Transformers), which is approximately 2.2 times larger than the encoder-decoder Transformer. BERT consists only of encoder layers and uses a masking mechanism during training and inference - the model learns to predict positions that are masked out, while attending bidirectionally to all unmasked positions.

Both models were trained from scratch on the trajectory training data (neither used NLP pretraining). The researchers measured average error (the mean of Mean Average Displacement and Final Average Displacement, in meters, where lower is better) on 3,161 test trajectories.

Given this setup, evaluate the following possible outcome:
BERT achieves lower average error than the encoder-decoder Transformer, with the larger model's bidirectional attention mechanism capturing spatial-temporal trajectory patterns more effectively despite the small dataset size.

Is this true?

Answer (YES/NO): NO